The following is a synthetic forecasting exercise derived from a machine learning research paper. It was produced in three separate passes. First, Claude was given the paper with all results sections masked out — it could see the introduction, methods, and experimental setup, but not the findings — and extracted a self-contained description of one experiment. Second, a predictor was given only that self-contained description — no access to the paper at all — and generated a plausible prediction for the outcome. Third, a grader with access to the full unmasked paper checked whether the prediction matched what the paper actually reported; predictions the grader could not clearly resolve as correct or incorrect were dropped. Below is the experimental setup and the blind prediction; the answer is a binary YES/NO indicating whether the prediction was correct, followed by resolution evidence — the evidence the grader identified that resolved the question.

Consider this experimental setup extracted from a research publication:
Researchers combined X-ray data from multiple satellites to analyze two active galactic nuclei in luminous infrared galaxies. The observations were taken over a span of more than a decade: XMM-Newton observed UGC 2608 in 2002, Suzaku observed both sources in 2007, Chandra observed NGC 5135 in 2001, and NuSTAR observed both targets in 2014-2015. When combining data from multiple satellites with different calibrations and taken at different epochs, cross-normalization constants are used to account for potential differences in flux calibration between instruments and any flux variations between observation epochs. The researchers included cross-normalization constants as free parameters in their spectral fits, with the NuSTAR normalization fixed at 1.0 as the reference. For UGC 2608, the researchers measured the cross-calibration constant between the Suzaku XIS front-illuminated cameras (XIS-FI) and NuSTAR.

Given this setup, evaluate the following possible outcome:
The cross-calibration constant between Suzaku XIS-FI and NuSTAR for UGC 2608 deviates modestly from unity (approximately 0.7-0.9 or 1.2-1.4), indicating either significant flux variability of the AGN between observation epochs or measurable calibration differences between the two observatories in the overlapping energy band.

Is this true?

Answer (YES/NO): YES